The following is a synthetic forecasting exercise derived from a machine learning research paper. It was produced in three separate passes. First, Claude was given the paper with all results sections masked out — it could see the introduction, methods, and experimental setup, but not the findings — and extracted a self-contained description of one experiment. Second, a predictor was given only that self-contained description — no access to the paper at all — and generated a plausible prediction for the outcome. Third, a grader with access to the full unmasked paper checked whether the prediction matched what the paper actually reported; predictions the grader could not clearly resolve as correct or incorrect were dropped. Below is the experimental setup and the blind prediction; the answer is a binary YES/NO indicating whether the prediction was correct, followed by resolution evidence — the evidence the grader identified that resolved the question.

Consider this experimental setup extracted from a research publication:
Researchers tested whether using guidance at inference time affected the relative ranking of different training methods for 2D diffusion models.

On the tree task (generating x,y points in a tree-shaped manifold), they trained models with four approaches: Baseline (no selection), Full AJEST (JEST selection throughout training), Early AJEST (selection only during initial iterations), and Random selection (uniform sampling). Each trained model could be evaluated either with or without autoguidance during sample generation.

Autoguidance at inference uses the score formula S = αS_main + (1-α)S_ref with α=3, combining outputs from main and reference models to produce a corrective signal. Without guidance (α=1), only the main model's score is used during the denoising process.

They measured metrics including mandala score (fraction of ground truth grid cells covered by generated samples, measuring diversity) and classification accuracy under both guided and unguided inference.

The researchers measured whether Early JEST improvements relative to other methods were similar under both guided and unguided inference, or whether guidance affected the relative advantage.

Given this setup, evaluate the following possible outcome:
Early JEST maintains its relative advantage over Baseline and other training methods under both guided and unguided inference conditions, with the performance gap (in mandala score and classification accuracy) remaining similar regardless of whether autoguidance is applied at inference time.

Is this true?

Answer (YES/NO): NO